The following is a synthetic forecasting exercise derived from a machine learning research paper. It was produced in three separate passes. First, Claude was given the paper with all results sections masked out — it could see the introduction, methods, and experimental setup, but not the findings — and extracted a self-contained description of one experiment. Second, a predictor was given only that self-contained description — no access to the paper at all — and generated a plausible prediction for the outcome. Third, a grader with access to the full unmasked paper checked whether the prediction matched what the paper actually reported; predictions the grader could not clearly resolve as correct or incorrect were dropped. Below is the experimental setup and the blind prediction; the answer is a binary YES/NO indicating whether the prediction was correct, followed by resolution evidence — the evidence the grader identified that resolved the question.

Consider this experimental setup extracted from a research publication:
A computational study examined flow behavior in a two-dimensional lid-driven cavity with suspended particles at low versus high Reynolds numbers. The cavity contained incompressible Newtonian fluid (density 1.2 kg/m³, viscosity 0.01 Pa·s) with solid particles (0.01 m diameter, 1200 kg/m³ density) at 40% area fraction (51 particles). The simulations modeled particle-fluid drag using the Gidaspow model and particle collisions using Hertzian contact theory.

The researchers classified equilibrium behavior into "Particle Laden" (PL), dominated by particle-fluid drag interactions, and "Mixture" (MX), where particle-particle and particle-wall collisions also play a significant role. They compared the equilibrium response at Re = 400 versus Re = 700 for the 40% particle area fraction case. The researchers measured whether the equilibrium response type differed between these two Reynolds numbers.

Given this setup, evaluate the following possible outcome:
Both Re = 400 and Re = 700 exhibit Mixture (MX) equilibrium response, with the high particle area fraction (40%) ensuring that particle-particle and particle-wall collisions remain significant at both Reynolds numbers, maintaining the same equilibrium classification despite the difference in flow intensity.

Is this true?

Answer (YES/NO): NO